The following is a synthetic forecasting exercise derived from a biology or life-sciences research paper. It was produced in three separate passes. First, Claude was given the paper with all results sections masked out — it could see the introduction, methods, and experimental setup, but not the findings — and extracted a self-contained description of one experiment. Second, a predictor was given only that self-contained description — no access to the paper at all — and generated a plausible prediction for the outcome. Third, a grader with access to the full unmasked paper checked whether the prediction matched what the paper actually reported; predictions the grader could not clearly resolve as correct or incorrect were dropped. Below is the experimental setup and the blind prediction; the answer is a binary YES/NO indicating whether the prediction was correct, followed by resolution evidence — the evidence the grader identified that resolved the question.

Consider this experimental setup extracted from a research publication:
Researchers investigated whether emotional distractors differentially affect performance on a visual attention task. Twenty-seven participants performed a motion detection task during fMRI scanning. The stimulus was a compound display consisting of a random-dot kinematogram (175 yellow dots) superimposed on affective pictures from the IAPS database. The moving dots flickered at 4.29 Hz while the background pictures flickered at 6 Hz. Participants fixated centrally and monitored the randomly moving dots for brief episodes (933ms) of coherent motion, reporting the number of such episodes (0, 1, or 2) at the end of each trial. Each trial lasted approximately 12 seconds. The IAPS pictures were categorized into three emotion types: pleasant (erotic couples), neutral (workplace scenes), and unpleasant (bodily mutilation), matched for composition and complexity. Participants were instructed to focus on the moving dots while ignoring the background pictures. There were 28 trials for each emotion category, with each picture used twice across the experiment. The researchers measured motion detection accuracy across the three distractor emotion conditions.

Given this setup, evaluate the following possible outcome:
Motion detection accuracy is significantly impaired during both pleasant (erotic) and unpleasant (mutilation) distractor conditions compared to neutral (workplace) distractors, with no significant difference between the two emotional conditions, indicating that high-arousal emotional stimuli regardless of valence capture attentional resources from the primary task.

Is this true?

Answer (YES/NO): NO